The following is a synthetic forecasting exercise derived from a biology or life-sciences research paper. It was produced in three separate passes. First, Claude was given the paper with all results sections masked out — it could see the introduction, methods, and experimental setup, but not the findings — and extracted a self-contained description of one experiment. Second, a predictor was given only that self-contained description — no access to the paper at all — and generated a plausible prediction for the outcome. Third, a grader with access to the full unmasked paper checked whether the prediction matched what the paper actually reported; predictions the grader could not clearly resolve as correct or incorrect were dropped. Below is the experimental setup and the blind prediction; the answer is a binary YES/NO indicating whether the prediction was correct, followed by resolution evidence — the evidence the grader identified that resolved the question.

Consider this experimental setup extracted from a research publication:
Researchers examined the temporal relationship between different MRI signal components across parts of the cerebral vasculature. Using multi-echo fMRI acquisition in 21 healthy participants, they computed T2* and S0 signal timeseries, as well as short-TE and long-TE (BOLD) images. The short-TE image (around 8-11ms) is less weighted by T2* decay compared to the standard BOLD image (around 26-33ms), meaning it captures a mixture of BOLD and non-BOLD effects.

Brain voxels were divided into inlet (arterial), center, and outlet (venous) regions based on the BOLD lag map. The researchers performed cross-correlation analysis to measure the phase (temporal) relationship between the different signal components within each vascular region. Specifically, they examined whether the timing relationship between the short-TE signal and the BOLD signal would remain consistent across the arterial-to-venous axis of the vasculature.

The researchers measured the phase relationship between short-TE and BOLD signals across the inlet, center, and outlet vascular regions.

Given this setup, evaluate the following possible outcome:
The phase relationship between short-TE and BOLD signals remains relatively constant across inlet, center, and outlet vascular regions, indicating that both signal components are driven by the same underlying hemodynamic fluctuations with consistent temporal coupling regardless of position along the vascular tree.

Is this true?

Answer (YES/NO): NO